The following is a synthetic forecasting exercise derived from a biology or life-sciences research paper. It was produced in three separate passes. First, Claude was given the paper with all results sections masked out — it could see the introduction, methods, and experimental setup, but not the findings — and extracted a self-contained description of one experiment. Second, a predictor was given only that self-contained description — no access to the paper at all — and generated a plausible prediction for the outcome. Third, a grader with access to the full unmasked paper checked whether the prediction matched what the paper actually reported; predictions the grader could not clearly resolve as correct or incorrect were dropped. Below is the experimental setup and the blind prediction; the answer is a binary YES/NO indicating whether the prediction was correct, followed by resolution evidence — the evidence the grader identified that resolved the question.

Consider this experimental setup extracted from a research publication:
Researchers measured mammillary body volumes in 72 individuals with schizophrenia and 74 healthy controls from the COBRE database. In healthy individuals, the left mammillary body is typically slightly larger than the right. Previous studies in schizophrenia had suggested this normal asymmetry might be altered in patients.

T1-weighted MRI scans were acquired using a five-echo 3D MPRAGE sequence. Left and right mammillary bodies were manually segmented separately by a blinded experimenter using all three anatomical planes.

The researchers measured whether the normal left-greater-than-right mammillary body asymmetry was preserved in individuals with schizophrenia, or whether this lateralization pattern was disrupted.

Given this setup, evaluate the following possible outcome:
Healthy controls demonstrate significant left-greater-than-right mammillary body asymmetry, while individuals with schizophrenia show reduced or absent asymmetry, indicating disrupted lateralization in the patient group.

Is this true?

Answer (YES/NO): NO